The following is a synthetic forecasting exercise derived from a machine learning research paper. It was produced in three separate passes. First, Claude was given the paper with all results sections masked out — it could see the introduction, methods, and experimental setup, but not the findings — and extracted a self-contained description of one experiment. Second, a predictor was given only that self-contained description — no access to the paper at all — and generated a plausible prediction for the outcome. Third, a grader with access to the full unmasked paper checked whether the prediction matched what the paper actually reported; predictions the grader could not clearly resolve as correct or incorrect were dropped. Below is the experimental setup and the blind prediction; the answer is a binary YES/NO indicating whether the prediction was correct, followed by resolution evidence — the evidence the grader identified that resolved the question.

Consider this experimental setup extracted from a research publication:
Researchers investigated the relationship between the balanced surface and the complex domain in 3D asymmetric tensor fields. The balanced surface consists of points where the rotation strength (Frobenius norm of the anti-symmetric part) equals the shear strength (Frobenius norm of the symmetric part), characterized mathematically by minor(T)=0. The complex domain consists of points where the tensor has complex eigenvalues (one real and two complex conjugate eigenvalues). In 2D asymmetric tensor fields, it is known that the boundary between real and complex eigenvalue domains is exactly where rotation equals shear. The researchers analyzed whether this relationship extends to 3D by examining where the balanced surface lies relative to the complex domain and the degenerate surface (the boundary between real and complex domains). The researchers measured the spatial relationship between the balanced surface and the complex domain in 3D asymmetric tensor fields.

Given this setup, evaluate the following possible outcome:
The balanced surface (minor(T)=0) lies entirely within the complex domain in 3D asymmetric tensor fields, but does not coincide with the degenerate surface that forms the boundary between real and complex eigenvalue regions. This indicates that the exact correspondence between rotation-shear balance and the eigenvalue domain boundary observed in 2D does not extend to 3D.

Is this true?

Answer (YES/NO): YES